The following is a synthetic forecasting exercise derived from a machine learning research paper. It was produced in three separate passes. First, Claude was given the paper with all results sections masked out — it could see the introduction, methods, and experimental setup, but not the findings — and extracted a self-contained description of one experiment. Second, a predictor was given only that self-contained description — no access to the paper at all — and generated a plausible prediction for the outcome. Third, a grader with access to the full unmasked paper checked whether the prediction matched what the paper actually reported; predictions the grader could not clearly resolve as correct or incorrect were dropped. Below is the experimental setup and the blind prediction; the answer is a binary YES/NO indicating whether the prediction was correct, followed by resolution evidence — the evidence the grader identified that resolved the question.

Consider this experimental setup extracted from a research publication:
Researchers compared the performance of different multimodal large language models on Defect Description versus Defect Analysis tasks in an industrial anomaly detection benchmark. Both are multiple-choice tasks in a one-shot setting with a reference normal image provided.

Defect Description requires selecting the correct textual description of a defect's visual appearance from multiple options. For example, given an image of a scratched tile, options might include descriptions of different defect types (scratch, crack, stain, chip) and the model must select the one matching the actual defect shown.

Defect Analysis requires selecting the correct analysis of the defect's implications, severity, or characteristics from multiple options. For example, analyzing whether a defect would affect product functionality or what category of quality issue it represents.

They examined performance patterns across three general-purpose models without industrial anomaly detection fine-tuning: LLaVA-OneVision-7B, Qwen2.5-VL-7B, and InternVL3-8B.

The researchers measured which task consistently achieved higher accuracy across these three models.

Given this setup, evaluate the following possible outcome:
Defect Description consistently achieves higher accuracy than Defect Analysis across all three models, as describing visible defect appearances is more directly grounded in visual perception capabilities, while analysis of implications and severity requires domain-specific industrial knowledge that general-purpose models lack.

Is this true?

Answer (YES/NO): NO